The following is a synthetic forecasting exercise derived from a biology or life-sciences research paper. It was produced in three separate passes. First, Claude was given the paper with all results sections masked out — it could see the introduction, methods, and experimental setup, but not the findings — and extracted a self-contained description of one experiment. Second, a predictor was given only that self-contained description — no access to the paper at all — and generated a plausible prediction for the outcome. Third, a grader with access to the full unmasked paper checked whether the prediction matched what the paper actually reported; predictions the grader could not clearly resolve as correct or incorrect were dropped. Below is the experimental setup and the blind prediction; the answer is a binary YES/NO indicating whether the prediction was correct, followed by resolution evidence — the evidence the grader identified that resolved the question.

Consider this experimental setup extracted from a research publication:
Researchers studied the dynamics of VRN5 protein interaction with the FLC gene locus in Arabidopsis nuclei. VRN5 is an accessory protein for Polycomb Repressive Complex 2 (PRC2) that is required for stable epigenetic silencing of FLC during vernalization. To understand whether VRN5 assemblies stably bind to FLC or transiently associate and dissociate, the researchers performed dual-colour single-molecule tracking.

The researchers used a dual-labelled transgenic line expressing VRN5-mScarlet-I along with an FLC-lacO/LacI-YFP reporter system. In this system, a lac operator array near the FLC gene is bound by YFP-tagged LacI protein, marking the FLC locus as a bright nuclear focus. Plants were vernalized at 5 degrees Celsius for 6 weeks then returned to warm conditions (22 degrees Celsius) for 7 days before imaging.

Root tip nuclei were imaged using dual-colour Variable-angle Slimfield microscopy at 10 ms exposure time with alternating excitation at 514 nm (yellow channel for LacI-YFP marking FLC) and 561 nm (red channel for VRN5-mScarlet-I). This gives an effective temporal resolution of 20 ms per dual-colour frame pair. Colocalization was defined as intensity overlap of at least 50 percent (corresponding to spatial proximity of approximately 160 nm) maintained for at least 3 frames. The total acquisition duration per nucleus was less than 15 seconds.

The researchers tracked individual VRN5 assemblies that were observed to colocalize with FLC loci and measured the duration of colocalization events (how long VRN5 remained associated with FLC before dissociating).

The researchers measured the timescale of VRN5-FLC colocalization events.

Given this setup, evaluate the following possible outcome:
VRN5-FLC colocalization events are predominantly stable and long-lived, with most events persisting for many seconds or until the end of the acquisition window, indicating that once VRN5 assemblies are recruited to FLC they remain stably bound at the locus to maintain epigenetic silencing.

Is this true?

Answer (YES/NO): NO